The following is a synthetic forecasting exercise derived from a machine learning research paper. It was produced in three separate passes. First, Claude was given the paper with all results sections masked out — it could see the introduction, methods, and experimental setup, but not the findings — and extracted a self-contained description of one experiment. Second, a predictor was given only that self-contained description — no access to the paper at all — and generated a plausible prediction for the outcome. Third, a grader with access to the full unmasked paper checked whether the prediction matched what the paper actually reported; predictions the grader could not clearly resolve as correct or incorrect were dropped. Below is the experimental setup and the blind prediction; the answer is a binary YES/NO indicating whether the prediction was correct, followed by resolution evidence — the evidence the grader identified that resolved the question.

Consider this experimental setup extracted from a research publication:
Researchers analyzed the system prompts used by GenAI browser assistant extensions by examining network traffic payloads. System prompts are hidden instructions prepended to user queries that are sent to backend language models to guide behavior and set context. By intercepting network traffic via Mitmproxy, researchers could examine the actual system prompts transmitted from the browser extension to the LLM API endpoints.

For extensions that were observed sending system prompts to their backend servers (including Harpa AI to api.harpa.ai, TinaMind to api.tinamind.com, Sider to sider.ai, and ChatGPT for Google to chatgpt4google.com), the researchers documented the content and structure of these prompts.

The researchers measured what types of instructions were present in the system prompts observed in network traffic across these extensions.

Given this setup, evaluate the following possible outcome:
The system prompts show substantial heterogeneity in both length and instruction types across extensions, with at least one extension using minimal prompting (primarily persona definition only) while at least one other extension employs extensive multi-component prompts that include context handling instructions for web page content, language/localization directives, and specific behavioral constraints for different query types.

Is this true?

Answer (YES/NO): YES